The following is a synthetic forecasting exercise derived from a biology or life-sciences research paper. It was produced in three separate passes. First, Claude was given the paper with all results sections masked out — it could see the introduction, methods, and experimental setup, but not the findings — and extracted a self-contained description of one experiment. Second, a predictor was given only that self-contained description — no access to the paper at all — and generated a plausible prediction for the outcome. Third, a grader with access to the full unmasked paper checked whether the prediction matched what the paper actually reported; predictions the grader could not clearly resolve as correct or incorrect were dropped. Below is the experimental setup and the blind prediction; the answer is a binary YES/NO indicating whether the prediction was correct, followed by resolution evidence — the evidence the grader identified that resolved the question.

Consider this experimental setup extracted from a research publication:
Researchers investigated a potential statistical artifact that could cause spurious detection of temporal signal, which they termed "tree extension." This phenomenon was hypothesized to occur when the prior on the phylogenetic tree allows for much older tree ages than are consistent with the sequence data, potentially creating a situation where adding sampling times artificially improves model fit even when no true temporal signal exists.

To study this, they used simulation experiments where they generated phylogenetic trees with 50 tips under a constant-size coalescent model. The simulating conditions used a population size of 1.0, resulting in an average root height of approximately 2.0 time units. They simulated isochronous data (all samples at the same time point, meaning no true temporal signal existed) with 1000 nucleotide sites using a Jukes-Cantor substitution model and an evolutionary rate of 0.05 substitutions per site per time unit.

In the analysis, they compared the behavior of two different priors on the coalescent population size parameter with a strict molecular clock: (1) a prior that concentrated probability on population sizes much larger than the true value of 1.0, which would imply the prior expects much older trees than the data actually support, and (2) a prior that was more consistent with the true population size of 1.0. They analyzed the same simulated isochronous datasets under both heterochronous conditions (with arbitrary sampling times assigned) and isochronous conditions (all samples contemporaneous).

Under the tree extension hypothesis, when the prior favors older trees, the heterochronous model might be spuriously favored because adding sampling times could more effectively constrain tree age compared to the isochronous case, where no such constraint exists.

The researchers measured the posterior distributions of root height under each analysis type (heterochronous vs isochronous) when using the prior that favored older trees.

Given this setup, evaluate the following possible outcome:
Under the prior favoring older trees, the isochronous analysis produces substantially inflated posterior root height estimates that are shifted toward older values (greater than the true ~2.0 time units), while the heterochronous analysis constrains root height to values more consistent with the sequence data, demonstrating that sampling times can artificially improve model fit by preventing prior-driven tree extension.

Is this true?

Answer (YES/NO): NO